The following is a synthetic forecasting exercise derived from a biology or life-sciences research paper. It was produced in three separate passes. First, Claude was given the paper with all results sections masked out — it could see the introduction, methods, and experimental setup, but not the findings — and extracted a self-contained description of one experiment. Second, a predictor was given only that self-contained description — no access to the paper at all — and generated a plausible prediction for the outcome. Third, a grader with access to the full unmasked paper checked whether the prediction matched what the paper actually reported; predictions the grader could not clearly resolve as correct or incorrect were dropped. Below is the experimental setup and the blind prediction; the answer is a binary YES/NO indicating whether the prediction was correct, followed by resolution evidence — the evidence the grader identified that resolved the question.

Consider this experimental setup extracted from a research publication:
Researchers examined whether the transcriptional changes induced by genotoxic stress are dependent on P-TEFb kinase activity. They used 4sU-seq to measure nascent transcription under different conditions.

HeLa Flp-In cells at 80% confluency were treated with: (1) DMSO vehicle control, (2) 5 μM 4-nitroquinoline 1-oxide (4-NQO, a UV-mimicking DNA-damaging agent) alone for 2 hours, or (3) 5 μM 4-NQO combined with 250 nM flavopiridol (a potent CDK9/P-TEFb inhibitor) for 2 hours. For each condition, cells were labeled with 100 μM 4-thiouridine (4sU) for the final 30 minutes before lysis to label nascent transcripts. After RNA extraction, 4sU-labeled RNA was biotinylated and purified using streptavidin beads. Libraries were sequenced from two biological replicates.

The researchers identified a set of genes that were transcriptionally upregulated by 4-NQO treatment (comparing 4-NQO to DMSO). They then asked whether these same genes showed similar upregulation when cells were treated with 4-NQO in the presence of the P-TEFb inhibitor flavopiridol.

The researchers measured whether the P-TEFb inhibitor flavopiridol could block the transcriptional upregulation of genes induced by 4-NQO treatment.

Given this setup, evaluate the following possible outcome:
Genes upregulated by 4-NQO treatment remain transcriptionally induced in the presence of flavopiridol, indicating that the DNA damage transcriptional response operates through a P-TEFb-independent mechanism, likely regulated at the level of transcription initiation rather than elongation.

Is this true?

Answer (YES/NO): NO